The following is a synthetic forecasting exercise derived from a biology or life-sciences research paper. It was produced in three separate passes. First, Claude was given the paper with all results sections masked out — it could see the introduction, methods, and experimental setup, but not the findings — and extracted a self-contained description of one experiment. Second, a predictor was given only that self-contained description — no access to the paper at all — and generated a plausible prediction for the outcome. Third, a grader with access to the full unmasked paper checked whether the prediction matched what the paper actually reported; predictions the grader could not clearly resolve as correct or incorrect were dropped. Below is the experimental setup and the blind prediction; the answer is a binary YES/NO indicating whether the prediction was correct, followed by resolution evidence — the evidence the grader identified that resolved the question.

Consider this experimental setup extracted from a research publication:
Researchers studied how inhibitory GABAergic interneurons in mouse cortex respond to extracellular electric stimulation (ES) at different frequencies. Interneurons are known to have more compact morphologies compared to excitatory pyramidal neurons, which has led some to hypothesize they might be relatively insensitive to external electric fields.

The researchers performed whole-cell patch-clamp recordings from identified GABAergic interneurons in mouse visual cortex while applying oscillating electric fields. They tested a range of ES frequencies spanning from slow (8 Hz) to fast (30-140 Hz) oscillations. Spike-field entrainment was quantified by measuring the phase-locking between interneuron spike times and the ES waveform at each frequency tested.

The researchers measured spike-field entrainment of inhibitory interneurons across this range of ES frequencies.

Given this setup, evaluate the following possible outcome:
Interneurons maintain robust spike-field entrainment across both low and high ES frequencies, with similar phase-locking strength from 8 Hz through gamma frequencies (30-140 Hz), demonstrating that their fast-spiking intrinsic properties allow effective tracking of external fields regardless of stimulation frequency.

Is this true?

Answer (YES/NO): NO